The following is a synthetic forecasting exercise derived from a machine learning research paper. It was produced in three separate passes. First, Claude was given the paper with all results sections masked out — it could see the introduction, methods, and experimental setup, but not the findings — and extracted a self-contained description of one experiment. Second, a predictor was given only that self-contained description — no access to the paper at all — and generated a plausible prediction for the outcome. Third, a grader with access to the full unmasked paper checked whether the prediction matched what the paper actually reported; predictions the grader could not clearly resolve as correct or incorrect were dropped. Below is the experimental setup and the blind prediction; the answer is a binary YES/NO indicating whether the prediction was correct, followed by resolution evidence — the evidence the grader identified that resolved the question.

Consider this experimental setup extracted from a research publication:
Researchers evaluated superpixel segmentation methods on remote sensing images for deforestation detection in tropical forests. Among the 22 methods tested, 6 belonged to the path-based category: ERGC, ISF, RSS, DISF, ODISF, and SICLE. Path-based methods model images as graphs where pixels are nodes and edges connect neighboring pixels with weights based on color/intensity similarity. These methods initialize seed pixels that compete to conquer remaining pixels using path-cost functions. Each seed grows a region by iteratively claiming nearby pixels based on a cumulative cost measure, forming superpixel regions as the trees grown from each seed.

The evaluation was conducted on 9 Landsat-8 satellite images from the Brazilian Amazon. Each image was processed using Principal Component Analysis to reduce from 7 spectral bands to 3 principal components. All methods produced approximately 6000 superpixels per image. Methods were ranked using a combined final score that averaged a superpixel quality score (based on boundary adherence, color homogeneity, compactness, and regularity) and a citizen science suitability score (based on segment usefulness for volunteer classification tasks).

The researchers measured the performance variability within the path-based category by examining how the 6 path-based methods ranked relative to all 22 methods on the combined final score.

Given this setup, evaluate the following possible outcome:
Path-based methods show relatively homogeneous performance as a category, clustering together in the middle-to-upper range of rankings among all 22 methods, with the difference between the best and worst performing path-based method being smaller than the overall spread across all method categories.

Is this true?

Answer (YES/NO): NO